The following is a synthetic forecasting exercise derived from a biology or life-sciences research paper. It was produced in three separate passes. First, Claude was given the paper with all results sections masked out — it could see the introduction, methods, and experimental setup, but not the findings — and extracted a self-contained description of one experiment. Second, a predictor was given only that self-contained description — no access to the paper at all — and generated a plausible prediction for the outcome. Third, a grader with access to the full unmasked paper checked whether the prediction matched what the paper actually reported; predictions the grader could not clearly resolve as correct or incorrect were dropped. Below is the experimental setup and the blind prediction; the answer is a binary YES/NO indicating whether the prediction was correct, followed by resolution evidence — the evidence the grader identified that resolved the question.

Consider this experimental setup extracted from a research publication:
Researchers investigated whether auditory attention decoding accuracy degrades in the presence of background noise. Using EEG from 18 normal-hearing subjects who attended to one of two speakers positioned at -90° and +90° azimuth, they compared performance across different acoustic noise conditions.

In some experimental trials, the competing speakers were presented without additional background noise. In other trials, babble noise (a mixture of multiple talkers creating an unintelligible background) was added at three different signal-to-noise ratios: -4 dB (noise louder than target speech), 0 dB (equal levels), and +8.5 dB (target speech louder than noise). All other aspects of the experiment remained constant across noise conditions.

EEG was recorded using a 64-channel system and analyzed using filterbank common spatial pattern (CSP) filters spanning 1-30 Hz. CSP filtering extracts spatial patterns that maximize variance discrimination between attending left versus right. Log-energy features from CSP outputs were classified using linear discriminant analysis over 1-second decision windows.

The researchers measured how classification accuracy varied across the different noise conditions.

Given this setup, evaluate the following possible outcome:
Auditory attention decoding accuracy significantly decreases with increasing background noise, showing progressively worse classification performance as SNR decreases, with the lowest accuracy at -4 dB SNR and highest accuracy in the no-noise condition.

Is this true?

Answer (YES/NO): NO